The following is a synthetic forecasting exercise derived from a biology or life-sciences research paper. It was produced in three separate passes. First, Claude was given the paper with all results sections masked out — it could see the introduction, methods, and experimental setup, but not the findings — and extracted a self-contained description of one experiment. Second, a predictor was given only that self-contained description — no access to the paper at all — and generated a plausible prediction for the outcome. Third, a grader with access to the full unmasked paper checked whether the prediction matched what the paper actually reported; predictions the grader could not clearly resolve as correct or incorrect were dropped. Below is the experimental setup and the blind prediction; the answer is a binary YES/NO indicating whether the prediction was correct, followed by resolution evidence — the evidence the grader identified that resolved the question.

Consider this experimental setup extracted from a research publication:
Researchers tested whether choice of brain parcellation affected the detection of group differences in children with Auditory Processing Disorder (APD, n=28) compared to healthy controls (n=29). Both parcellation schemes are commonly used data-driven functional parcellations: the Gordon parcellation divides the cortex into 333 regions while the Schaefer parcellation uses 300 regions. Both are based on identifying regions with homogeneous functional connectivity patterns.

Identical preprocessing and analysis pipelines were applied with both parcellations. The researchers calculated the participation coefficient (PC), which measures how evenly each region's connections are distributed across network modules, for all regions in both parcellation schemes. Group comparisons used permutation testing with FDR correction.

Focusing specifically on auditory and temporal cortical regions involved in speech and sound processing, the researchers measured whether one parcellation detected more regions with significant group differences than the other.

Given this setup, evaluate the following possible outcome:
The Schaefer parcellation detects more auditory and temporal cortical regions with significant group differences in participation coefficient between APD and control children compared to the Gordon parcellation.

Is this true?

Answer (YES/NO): YES